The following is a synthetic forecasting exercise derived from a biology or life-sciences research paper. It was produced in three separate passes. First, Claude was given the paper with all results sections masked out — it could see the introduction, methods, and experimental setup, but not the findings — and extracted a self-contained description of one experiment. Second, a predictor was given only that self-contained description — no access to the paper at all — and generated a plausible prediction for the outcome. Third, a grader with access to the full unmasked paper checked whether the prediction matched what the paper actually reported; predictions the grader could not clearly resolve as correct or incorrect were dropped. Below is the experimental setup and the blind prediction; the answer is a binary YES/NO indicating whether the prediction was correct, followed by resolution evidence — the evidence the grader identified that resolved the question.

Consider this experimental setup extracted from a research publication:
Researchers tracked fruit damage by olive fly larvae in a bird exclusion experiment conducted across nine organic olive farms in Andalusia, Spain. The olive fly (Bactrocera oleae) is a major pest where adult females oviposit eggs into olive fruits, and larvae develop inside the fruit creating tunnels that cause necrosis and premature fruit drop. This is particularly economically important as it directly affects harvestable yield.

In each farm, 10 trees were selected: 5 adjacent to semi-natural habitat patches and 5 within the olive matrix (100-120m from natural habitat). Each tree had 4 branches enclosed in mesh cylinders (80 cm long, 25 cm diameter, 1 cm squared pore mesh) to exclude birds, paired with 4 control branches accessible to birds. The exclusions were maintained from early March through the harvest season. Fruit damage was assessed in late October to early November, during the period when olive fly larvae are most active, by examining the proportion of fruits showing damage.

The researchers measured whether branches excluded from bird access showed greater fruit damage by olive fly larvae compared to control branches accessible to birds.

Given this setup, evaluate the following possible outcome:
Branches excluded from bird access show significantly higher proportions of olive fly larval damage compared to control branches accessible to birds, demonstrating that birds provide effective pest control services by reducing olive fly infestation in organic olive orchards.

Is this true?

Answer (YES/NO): NO